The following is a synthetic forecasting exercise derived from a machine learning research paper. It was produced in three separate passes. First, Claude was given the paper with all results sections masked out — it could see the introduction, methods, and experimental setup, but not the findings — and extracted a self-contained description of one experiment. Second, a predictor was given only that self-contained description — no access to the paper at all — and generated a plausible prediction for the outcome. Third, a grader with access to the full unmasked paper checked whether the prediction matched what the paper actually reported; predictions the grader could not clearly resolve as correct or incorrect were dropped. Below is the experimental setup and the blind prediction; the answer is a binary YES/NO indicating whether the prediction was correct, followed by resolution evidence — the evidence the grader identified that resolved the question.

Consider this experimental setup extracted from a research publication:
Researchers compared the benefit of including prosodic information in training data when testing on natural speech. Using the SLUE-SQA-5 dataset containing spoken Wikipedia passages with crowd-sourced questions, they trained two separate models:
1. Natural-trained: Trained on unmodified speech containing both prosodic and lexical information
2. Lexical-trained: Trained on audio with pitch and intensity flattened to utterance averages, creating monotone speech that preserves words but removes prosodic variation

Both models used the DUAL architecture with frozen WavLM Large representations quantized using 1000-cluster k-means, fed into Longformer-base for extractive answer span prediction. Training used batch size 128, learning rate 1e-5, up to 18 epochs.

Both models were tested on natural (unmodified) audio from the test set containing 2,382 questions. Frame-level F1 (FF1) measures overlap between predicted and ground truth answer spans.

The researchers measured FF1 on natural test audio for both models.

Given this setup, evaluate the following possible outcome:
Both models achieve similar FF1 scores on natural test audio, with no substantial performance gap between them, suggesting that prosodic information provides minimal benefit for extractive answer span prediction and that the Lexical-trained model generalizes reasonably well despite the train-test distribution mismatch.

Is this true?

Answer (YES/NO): NO